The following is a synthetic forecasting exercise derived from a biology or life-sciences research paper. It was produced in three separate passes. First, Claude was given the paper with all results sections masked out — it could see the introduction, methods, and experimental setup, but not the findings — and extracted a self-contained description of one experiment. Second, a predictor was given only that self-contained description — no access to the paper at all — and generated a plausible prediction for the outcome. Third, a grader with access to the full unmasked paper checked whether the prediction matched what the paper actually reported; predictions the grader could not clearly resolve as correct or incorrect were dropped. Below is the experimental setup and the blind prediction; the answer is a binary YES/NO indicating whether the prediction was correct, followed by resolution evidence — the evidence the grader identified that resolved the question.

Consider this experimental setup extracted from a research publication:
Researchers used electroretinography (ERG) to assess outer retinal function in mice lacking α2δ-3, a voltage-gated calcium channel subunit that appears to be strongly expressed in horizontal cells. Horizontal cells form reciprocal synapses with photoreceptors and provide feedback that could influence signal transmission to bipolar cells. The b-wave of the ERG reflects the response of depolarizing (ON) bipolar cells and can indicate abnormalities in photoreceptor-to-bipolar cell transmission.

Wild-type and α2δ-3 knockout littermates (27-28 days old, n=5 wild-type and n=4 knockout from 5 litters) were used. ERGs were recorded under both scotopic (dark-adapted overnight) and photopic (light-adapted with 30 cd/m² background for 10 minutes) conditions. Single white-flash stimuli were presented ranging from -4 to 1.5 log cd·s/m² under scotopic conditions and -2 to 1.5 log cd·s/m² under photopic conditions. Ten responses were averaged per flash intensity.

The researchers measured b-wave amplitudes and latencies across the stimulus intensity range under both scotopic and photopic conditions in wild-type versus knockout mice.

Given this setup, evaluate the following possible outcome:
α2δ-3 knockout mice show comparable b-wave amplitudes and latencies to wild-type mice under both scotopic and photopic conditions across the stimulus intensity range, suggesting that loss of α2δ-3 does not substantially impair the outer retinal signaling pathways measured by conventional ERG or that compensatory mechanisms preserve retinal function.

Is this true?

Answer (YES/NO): YES